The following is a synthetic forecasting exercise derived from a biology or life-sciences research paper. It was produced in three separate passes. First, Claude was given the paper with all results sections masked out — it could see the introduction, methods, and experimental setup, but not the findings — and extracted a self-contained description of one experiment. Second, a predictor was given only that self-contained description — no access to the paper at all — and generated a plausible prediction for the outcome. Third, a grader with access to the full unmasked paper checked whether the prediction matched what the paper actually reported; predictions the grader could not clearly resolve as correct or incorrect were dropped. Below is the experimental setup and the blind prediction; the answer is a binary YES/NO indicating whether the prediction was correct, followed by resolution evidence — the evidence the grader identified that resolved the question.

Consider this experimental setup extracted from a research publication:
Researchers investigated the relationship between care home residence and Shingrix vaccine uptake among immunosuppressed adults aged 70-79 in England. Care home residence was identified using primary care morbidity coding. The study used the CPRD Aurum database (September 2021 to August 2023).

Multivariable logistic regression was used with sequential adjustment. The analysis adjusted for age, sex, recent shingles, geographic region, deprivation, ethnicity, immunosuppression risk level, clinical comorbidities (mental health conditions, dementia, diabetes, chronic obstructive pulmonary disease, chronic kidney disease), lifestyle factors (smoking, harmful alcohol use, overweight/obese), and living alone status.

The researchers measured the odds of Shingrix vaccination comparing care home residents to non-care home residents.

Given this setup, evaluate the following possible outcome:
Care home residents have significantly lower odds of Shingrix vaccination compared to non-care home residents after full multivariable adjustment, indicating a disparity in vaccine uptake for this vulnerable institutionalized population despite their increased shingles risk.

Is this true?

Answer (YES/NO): YES